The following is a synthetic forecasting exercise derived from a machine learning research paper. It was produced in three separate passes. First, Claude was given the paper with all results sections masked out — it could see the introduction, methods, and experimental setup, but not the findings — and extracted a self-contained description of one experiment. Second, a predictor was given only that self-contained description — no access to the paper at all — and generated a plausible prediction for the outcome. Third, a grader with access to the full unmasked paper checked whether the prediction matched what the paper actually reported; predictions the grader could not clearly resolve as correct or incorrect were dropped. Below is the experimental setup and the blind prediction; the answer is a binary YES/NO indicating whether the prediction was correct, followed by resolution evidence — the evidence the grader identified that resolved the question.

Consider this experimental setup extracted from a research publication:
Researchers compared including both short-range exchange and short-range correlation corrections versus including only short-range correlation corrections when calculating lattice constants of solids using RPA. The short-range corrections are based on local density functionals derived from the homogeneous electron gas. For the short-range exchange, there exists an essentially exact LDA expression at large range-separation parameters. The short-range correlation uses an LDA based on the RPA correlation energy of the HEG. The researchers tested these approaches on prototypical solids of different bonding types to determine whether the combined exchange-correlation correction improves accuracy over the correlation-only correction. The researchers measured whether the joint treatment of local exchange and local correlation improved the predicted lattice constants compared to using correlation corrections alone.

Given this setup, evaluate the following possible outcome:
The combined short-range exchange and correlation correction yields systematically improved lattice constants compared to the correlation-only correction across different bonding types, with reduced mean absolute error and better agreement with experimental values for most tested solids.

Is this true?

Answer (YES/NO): NO